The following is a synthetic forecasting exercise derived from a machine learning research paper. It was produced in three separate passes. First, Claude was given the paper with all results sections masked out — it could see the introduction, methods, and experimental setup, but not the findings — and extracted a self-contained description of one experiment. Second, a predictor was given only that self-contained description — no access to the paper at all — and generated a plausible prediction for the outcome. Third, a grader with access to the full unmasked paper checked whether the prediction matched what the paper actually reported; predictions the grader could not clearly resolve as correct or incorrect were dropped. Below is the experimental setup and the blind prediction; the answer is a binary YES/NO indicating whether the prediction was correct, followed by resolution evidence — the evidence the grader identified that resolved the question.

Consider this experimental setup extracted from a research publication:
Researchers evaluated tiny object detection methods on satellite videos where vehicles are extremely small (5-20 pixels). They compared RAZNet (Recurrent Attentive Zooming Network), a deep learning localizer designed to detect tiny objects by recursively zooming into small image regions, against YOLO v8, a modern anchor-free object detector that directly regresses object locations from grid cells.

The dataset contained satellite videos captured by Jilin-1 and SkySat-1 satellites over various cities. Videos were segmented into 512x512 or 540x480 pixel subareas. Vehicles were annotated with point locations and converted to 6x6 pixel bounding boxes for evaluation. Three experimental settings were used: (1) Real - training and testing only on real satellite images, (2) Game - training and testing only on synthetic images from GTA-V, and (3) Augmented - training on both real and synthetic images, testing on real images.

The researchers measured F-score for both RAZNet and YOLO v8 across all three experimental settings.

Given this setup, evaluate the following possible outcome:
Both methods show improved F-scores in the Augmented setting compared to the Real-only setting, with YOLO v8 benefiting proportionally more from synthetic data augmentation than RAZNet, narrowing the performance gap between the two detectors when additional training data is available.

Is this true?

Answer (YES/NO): NO